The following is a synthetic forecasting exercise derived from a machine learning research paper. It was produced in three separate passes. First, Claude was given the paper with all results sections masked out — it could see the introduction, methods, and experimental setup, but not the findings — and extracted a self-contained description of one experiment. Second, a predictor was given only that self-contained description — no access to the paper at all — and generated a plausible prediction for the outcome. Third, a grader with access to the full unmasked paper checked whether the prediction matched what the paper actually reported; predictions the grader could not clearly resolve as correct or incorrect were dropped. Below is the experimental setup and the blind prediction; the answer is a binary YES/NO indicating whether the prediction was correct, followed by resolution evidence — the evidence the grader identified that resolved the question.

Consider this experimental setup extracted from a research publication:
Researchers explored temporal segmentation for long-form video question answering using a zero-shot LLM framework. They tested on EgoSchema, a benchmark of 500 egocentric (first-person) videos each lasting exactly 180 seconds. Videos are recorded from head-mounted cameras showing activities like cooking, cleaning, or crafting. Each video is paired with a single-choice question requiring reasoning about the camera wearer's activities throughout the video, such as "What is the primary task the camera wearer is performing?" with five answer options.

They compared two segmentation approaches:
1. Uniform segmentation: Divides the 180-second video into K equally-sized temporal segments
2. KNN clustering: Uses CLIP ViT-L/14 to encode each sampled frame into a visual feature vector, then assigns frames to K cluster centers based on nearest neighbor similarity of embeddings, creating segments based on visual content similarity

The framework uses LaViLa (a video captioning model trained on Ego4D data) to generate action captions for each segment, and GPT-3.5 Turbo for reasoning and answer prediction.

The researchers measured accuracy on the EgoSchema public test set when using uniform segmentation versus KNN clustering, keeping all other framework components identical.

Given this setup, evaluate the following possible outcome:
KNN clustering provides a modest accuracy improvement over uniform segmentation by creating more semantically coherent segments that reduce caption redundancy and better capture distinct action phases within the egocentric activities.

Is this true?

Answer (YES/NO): YES